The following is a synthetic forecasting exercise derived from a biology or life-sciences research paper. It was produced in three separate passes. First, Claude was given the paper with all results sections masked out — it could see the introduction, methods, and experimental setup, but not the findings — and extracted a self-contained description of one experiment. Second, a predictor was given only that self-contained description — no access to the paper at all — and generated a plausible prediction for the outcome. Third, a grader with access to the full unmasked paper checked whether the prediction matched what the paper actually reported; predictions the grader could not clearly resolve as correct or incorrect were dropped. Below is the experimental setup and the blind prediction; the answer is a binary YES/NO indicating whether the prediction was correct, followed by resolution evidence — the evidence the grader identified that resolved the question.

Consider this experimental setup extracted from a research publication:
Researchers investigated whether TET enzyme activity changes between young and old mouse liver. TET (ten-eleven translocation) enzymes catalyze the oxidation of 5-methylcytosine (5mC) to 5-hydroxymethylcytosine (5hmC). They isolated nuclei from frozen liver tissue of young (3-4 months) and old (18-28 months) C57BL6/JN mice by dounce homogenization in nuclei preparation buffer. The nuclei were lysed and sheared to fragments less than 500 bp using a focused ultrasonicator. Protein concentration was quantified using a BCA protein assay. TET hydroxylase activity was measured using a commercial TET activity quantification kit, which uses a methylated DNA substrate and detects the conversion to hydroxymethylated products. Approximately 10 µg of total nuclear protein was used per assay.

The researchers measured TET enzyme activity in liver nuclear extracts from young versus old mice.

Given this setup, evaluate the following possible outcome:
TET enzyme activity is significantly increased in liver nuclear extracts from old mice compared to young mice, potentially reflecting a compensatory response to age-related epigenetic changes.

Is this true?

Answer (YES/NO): NO